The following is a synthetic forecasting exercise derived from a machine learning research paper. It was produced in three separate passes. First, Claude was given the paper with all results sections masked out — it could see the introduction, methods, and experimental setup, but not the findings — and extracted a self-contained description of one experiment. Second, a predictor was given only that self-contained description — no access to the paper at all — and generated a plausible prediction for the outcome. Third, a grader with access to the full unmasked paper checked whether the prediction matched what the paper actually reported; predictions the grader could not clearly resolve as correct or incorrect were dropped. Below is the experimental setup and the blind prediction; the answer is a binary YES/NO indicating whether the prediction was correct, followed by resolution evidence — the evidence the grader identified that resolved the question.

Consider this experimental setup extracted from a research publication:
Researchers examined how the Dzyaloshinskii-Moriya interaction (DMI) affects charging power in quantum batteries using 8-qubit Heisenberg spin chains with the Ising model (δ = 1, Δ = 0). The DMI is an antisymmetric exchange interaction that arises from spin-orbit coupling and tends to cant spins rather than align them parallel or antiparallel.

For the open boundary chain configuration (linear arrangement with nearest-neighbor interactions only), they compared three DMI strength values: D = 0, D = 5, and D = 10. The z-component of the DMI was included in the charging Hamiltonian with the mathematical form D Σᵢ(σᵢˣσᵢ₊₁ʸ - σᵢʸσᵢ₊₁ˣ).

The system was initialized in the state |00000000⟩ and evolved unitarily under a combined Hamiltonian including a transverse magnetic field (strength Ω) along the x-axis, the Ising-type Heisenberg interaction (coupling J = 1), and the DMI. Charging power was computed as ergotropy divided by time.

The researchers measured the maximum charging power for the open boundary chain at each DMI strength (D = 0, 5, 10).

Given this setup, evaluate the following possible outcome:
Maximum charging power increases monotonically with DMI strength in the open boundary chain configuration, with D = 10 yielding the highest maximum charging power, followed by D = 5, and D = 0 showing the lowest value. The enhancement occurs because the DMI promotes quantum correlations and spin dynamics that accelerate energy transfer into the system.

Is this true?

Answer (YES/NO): YES